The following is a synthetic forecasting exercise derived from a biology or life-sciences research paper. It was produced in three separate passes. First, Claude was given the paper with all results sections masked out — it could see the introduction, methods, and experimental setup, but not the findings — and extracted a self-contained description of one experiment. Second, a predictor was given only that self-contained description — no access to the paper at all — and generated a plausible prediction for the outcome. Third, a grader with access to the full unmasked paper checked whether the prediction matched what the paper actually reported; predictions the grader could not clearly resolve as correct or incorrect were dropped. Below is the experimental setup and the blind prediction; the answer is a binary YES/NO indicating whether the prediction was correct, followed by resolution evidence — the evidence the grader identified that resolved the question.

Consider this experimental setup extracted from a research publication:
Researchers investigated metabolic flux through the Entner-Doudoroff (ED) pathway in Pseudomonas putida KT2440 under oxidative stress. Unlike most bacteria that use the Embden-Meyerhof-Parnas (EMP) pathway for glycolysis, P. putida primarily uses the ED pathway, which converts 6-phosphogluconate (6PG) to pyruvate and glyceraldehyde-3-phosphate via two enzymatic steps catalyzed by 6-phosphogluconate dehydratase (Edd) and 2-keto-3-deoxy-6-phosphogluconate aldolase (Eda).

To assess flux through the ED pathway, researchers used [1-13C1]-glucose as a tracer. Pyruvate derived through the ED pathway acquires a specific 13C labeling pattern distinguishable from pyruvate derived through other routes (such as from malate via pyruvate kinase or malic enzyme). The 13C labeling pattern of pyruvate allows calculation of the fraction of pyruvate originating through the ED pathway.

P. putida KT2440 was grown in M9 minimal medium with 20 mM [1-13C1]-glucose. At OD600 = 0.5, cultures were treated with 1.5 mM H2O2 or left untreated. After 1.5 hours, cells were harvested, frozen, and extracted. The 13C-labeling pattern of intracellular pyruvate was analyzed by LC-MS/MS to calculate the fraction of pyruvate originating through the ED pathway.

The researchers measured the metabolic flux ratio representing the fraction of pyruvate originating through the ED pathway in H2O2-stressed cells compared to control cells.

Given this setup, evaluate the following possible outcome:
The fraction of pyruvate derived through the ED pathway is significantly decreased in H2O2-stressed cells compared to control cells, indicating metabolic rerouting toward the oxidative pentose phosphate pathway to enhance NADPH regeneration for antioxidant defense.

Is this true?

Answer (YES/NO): NO